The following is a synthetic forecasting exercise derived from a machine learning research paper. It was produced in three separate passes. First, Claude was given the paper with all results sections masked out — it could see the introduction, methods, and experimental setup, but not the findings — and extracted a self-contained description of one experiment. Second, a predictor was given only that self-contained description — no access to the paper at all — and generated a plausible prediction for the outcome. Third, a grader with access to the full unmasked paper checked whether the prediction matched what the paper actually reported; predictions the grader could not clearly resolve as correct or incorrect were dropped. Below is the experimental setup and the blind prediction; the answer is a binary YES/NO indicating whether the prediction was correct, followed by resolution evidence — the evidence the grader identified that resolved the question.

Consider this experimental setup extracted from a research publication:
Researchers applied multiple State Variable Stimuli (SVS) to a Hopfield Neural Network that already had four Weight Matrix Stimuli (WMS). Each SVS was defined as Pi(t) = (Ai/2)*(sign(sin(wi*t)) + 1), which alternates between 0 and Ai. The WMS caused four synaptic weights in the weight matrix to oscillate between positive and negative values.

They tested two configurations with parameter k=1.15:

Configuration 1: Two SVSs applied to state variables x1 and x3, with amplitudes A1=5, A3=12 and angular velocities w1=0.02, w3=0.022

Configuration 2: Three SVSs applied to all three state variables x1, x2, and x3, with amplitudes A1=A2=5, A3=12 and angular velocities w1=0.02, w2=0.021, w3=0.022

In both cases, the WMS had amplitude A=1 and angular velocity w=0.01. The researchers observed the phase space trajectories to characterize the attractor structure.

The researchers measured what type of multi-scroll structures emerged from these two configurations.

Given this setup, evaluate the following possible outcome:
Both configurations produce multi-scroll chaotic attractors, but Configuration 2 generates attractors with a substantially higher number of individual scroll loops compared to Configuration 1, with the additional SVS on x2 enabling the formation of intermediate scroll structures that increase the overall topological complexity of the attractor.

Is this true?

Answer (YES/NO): NO